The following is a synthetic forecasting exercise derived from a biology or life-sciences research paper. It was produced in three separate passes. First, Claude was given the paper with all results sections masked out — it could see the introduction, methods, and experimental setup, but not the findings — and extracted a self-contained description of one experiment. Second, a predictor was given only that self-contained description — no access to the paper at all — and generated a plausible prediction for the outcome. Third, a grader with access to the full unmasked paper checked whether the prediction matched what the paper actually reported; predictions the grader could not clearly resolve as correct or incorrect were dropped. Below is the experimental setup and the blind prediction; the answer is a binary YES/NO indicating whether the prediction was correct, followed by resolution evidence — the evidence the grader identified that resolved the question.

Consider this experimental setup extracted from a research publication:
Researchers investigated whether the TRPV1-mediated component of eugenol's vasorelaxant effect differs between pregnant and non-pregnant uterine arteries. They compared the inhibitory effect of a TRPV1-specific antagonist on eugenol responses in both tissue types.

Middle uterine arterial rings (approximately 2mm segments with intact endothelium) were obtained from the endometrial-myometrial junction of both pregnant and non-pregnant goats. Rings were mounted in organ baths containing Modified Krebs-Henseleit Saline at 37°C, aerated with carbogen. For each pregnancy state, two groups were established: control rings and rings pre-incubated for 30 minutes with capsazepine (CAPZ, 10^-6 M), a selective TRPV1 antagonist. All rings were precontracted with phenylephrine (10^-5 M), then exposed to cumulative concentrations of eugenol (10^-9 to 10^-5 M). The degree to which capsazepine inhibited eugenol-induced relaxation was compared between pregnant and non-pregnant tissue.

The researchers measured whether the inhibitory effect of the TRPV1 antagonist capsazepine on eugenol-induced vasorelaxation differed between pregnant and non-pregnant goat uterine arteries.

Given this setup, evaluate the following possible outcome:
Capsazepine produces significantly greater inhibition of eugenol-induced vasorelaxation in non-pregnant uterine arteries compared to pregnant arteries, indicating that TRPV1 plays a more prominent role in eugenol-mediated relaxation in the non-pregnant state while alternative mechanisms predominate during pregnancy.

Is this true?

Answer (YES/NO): YES